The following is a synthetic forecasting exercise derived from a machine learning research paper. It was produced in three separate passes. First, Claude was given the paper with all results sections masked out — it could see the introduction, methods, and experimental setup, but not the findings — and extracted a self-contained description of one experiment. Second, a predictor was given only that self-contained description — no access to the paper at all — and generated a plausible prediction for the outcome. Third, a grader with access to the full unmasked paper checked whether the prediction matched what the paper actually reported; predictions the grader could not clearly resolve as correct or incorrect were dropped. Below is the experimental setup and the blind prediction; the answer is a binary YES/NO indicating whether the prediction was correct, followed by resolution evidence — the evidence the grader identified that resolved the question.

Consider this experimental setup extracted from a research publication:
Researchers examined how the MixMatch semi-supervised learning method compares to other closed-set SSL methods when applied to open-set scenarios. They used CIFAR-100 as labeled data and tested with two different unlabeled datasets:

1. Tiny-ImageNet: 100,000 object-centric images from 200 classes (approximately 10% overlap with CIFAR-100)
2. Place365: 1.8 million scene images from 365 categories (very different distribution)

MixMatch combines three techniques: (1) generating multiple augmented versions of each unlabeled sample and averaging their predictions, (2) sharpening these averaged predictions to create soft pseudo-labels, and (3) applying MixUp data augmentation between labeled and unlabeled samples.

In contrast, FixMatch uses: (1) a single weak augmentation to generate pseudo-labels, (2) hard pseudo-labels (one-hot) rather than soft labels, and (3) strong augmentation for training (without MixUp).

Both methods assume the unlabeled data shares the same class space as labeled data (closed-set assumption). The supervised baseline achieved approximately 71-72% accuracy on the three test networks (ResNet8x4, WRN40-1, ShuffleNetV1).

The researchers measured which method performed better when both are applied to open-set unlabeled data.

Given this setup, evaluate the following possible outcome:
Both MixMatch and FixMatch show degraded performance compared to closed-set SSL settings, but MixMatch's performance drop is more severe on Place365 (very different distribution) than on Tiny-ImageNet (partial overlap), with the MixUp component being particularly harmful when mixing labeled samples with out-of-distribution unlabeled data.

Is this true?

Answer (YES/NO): NO